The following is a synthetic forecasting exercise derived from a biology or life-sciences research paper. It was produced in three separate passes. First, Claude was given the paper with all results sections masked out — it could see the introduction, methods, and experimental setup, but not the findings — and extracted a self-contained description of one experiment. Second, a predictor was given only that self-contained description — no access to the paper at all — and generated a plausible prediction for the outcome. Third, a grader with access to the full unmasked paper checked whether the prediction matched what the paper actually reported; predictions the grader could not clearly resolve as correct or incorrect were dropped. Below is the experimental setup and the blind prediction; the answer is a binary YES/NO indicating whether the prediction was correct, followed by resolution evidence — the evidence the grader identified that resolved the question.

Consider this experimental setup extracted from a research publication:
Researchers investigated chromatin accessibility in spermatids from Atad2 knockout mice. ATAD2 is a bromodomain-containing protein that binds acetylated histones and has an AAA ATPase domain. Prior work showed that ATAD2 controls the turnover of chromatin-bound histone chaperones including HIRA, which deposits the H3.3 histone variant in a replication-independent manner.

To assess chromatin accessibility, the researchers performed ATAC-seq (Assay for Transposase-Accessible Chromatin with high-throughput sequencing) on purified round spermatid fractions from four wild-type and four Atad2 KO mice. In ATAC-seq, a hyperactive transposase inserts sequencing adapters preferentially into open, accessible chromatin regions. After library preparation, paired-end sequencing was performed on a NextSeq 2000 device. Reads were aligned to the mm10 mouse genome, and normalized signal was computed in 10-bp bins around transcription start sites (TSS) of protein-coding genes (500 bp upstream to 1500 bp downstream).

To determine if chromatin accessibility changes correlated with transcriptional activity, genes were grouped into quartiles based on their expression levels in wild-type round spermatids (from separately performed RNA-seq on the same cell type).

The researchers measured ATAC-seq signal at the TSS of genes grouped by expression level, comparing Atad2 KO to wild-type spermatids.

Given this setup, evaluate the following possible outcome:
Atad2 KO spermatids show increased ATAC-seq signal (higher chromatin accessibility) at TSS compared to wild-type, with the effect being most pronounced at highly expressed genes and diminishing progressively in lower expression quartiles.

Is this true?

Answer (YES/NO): NO